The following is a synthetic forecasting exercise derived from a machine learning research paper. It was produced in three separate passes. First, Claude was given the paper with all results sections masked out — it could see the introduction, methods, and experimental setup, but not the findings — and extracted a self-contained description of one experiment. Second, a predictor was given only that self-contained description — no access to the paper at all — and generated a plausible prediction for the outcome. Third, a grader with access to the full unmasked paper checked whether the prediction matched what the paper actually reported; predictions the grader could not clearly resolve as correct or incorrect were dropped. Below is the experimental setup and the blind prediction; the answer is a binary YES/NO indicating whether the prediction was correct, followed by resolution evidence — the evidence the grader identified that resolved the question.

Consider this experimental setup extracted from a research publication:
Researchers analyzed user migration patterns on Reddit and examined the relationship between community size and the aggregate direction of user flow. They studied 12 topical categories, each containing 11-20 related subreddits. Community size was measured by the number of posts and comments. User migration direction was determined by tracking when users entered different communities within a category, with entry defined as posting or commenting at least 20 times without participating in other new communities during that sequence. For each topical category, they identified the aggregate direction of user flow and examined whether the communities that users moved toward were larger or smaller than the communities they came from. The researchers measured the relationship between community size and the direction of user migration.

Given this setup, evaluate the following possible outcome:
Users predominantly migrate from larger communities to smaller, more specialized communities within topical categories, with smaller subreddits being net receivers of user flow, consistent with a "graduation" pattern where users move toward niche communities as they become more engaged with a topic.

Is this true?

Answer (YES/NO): YES